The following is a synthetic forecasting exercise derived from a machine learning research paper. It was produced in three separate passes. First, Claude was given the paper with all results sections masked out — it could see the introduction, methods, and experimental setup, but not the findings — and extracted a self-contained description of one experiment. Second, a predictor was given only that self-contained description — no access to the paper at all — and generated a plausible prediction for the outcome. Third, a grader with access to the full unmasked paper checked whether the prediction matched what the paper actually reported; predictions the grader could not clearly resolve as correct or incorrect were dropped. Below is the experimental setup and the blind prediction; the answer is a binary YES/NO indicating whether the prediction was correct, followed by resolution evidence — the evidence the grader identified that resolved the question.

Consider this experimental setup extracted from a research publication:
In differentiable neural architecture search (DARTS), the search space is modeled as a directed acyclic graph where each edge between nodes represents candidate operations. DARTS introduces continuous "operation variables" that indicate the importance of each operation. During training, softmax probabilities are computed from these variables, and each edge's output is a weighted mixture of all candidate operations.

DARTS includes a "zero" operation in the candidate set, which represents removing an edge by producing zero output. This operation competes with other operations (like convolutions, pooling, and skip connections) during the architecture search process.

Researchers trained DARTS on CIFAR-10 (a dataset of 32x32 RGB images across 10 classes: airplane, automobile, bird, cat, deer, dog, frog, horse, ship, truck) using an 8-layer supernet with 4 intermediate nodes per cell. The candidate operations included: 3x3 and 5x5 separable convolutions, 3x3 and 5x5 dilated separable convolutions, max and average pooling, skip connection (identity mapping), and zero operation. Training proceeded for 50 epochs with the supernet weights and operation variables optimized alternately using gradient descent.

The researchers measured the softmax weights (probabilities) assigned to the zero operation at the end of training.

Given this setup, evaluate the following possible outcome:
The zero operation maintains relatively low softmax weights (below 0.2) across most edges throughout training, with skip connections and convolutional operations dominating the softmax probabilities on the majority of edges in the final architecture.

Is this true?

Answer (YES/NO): NO